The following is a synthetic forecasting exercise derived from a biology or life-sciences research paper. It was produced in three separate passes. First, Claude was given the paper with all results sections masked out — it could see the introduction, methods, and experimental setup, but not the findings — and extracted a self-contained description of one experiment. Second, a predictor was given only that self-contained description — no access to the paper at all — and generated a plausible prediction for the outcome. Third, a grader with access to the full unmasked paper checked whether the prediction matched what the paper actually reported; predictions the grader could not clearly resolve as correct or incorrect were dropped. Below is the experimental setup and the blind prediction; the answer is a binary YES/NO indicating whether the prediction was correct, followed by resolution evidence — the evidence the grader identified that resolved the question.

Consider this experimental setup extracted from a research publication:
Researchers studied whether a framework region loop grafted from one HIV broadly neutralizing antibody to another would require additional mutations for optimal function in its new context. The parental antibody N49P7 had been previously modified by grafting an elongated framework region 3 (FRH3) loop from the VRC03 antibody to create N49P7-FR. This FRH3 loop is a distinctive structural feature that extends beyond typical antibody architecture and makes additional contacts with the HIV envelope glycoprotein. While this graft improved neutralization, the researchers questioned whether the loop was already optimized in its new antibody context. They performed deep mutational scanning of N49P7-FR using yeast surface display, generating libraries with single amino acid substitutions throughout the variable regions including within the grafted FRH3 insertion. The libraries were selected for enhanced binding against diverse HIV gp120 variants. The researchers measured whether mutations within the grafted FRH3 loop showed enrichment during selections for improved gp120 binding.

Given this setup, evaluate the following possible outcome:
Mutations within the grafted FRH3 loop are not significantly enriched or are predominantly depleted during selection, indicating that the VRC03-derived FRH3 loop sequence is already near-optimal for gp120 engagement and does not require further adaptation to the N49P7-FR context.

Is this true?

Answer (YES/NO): NO